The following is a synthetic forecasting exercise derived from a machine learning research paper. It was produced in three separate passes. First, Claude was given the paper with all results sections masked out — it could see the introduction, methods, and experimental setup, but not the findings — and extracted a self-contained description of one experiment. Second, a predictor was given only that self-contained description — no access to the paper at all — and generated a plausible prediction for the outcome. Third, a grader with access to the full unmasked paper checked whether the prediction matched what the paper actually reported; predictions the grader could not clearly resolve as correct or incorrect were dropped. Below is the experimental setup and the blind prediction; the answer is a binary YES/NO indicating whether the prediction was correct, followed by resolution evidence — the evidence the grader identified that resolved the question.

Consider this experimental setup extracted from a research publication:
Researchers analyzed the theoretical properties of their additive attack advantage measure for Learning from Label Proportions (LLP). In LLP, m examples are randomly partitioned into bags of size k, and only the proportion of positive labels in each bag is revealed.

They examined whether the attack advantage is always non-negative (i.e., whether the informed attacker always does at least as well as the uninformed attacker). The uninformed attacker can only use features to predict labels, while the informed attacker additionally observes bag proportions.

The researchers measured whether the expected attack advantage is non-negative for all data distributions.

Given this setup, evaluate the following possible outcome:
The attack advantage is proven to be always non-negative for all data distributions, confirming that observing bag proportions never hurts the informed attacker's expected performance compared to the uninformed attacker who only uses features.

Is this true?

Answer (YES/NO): YES